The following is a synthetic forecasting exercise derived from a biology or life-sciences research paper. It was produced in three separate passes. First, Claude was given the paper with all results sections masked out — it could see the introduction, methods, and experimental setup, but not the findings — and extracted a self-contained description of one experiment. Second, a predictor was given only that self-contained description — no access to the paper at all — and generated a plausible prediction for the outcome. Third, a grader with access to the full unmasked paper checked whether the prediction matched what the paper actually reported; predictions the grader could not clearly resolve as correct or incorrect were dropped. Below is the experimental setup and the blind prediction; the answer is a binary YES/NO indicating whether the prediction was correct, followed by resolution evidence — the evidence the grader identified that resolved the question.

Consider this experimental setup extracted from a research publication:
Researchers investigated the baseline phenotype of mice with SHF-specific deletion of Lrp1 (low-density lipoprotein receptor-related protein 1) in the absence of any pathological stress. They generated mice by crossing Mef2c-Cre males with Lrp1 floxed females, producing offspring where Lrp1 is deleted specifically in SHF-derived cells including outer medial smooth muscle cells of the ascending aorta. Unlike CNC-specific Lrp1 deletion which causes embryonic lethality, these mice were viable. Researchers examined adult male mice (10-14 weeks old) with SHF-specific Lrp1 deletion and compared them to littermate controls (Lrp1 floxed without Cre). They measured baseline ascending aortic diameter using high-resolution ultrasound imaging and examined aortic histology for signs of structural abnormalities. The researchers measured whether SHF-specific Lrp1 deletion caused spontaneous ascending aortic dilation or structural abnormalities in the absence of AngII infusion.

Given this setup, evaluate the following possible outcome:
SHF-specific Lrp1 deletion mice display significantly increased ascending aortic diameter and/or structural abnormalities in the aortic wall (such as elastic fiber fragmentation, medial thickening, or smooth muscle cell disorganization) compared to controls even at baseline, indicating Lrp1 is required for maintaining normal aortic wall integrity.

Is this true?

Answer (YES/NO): NO